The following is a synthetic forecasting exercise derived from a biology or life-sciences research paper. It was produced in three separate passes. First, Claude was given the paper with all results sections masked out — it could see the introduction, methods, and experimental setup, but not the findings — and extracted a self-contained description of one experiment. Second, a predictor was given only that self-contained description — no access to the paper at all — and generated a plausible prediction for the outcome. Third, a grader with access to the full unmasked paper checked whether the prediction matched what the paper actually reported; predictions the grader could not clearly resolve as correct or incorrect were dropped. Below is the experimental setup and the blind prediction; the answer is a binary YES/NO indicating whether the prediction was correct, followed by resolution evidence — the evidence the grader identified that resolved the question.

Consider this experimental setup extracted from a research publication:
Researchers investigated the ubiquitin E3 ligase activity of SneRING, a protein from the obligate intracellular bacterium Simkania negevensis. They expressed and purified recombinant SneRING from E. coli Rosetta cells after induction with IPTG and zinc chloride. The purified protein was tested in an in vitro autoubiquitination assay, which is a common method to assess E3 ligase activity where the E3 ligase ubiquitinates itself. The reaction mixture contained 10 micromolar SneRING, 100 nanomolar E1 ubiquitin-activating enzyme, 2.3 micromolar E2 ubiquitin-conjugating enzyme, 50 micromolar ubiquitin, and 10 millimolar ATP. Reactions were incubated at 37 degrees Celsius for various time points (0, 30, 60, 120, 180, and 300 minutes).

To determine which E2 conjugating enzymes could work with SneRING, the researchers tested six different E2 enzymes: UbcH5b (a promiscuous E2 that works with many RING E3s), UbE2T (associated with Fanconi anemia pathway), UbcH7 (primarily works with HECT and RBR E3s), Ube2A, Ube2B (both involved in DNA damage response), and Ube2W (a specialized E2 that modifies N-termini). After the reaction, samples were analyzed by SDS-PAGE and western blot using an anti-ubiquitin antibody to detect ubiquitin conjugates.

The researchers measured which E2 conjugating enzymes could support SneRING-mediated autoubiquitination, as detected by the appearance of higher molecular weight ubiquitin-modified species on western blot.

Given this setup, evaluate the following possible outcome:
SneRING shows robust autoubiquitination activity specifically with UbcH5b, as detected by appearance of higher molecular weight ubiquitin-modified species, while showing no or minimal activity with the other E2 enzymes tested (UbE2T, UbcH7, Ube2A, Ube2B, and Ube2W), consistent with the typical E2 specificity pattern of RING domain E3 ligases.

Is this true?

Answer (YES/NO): NO